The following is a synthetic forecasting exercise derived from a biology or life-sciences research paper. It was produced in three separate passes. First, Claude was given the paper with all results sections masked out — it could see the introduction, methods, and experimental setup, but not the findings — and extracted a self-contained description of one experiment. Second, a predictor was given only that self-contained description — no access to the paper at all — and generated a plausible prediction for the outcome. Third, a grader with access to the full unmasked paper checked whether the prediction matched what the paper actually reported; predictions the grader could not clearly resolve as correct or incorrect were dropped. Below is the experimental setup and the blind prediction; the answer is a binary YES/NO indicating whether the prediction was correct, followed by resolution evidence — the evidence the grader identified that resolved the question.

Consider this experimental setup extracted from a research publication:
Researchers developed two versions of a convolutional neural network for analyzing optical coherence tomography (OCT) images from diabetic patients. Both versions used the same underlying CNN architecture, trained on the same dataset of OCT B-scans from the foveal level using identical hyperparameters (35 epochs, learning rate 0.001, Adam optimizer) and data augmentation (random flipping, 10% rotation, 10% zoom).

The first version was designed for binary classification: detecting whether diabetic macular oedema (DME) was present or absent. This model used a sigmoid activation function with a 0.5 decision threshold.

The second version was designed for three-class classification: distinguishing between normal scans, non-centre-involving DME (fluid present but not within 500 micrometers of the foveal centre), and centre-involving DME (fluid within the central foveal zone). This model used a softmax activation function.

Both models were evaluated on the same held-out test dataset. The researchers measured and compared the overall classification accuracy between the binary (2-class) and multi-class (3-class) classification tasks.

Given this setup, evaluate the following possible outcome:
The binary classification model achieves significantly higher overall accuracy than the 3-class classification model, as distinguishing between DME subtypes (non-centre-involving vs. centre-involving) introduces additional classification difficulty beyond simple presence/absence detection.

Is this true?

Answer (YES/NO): YES